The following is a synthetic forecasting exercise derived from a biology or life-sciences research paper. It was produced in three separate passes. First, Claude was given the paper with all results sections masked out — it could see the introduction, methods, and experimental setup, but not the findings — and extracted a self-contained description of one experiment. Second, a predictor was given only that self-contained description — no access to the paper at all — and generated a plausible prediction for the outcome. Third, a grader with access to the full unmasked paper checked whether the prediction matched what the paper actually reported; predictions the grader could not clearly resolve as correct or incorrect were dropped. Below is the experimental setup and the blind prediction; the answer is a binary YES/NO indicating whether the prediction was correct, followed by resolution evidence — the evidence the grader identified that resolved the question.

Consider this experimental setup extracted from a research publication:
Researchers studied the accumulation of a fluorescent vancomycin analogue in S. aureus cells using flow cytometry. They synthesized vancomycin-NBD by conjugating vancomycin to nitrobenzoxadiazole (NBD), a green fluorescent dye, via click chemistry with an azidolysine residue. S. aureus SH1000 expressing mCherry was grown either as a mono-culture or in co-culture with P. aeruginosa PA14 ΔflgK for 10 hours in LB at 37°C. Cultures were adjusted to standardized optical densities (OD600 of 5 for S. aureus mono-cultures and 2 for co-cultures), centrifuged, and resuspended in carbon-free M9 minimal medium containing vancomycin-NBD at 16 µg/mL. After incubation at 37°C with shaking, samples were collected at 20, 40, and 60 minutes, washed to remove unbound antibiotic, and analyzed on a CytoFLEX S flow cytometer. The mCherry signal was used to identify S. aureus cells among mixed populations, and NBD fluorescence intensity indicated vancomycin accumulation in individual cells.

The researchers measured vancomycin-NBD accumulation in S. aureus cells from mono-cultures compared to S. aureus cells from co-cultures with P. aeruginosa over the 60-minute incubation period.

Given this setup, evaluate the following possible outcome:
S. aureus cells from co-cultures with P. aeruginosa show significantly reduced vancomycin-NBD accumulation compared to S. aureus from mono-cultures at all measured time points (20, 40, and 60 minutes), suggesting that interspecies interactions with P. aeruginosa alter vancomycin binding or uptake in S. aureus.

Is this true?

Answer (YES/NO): YES